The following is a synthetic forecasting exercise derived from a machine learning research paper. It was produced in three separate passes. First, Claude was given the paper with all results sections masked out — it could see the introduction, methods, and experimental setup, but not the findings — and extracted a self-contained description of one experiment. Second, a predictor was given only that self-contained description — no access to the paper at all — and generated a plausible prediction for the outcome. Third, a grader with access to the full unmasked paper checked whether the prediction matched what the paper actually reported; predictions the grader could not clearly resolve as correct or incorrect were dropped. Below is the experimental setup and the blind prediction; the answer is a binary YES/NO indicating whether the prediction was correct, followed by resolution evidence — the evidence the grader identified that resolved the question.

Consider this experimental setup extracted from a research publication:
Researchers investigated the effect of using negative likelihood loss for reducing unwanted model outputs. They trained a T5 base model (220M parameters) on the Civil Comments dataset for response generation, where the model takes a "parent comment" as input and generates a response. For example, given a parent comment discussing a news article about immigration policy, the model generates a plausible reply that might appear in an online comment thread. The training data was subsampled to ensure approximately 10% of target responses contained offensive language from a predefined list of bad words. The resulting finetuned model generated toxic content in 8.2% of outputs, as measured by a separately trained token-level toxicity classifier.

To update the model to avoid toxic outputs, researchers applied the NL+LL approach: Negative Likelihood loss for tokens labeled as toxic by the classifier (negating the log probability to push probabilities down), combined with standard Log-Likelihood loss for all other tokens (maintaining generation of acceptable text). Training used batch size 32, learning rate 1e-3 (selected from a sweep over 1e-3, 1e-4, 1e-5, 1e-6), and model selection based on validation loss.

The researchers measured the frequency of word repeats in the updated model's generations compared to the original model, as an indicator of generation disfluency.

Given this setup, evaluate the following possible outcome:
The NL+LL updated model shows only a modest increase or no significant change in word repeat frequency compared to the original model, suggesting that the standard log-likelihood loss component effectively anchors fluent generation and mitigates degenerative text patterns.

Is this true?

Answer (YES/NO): NO